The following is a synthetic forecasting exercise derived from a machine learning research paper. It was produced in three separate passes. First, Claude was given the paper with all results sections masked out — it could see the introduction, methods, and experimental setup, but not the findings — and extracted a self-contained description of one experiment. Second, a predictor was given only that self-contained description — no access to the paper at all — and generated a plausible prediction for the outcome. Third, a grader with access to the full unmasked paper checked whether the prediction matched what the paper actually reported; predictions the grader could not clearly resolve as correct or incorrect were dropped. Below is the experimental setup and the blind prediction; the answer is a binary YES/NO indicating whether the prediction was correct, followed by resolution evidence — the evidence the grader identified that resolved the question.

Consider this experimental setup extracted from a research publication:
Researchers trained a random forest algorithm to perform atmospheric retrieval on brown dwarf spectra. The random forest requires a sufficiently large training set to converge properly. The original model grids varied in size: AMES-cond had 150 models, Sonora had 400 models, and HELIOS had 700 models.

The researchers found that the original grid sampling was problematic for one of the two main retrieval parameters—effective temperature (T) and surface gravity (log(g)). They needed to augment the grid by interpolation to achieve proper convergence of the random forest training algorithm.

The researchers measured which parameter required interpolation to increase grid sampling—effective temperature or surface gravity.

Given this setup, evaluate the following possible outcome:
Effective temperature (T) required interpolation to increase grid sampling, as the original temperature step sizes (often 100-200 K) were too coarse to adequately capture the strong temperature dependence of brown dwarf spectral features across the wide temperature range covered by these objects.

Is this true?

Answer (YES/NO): NO